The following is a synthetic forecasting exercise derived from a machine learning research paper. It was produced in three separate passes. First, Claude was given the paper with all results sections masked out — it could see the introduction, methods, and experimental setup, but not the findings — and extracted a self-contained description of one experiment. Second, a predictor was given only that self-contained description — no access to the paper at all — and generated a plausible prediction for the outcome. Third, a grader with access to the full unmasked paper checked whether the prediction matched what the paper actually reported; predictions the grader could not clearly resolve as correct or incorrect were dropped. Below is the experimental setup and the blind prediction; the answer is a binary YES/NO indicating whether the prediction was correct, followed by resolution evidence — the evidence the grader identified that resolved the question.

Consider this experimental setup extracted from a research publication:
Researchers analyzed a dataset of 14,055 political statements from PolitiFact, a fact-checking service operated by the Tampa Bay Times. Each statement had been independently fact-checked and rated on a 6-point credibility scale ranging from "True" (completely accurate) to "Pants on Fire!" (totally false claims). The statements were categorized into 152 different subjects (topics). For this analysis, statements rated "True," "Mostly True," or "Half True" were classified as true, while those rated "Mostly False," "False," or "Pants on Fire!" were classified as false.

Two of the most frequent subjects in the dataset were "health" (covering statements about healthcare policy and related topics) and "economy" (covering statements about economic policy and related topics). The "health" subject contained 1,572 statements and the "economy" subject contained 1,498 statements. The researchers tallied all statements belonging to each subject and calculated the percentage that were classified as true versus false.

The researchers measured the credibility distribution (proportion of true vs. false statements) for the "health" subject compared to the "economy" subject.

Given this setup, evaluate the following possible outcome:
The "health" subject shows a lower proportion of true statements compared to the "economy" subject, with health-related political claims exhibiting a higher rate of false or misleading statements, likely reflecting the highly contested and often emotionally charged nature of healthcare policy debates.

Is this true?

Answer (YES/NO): YES